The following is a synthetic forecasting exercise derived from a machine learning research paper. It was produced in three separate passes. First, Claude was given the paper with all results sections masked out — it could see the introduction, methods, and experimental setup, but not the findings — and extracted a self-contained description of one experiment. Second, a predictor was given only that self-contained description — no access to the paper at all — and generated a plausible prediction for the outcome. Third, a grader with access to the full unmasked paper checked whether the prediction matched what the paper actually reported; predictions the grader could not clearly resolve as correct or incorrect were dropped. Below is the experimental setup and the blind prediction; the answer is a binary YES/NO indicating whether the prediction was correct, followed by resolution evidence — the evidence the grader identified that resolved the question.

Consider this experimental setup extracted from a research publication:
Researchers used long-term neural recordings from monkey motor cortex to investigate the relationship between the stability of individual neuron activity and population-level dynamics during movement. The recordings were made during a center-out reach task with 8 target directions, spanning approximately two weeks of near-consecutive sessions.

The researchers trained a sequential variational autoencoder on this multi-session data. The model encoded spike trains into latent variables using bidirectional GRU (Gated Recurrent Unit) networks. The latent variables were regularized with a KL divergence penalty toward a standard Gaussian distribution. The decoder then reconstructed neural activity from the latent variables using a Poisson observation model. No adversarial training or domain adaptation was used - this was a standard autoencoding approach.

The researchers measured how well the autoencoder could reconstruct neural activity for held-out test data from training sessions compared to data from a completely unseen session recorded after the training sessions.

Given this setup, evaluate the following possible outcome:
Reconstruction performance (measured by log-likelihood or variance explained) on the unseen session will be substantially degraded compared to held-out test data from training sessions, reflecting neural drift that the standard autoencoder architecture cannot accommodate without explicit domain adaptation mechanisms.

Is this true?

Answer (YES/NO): YES